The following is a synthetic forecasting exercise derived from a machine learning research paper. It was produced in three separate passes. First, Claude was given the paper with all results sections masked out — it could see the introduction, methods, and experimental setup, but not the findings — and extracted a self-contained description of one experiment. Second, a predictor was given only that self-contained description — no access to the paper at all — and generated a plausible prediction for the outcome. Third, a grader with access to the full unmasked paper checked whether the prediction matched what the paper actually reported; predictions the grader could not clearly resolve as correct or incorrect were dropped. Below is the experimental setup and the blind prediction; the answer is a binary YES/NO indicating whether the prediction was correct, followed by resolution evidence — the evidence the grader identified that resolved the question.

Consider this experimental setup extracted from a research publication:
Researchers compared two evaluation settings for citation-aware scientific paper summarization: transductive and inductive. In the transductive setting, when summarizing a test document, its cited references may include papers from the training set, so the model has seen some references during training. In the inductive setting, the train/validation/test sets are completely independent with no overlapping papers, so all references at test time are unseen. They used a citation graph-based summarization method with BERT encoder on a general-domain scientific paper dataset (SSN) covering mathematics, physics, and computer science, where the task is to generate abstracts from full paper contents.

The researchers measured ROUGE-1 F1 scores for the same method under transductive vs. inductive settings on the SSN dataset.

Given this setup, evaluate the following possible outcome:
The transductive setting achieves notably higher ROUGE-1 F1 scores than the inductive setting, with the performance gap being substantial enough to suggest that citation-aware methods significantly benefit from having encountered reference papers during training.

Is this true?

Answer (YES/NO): NO